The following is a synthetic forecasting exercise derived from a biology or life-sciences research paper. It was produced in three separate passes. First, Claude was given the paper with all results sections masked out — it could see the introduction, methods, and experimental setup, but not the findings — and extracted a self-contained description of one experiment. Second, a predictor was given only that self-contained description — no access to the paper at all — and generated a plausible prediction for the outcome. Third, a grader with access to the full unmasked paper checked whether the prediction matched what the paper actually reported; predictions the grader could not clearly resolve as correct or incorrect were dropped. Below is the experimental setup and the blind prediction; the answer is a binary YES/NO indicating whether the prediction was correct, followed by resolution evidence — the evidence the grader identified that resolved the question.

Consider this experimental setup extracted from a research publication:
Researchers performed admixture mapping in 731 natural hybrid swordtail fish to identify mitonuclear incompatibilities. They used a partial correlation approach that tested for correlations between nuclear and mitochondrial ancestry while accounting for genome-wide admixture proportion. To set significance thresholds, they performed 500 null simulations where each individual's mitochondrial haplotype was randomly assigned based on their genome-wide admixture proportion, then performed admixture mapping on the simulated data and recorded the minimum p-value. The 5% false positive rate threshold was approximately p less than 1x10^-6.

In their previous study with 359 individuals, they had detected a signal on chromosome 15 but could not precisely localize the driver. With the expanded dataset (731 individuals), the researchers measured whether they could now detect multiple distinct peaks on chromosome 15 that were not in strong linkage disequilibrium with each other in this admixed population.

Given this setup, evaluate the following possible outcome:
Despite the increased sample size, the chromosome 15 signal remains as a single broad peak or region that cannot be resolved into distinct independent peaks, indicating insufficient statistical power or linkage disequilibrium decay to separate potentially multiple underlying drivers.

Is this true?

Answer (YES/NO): NO